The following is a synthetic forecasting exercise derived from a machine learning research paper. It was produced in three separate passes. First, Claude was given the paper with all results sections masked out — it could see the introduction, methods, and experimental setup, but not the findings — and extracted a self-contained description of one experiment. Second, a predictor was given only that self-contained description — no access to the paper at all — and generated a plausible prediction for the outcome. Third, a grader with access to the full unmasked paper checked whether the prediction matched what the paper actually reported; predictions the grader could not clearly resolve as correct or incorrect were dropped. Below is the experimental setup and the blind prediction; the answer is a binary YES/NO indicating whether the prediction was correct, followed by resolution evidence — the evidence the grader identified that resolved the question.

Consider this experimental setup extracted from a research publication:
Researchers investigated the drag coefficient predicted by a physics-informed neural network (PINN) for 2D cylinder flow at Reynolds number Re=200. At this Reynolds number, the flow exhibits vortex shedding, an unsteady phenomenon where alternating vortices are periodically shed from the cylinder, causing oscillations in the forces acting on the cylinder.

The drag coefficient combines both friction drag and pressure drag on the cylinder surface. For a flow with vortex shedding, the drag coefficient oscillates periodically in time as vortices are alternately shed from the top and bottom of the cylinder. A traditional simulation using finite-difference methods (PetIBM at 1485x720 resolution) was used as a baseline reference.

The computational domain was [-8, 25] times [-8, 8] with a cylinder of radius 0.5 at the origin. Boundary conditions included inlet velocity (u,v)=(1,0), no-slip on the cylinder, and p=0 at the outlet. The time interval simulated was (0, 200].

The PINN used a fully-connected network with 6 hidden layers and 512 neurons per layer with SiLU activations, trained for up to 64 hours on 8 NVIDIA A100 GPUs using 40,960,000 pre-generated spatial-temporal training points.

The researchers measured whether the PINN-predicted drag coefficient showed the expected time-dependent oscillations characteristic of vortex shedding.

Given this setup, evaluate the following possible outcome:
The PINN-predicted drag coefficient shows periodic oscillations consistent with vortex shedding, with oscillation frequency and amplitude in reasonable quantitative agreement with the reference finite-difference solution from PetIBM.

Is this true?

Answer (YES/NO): NO